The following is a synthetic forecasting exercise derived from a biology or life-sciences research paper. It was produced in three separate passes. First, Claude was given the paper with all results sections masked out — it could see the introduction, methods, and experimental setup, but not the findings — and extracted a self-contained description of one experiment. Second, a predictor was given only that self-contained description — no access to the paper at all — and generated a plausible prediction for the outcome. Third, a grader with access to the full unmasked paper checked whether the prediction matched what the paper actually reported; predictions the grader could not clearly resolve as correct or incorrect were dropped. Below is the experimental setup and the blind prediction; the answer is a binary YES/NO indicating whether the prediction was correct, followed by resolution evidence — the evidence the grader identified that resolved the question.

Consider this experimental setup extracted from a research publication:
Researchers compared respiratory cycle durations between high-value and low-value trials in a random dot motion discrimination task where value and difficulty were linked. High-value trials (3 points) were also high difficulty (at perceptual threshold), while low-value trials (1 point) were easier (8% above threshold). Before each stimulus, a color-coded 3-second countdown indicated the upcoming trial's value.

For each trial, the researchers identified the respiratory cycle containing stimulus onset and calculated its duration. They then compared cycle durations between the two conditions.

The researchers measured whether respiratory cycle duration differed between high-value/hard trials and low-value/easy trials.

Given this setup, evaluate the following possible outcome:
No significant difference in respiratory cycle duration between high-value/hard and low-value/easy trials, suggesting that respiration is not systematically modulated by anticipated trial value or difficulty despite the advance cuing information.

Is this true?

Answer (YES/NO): NO